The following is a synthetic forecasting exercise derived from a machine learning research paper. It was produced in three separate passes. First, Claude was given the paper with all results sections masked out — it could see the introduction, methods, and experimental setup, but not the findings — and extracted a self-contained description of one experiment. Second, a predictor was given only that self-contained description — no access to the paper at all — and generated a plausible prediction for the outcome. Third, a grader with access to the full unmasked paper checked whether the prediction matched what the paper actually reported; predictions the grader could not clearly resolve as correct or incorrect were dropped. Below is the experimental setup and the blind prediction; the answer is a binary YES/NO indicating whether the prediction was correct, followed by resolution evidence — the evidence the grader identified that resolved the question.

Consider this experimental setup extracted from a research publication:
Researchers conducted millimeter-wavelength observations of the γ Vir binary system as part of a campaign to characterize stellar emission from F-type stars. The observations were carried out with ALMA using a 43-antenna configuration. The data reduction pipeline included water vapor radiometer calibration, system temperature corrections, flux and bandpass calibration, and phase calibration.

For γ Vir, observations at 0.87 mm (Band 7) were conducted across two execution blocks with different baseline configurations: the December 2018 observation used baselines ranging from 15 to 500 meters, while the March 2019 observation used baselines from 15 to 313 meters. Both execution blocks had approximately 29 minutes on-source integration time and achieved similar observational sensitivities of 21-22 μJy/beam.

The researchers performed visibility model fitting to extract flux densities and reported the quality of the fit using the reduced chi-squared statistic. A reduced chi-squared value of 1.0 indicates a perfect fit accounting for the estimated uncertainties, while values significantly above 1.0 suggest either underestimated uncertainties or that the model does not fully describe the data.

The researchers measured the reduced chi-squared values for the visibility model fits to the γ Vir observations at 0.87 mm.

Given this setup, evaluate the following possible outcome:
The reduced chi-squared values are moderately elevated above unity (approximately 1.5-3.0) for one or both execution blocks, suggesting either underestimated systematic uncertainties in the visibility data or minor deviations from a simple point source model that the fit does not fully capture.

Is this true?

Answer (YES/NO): NO